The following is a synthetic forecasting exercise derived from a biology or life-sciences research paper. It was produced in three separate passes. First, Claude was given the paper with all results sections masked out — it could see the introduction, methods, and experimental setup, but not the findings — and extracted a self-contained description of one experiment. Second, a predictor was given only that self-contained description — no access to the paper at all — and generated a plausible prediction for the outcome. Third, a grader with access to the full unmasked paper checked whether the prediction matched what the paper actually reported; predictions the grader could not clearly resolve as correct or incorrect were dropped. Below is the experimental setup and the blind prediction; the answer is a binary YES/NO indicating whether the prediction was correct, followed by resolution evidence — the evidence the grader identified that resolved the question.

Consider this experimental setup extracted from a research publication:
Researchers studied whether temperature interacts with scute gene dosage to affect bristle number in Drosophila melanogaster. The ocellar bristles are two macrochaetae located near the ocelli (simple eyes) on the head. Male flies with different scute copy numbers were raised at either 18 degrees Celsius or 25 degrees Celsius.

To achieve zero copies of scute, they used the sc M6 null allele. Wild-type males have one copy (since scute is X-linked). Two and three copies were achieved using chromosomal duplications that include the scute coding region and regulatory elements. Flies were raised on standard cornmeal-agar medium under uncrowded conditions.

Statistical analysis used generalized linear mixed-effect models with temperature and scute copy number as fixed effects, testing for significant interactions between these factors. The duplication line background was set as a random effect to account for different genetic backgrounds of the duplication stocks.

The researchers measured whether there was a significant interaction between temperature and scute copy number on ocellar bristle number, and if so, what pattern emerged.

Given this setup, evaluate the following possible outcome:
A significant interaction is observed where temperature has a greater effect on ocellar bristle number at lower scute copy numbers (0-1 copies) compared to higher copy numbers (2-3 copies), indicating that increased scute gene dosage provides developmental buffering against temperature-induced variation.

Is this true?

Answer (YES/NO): NO